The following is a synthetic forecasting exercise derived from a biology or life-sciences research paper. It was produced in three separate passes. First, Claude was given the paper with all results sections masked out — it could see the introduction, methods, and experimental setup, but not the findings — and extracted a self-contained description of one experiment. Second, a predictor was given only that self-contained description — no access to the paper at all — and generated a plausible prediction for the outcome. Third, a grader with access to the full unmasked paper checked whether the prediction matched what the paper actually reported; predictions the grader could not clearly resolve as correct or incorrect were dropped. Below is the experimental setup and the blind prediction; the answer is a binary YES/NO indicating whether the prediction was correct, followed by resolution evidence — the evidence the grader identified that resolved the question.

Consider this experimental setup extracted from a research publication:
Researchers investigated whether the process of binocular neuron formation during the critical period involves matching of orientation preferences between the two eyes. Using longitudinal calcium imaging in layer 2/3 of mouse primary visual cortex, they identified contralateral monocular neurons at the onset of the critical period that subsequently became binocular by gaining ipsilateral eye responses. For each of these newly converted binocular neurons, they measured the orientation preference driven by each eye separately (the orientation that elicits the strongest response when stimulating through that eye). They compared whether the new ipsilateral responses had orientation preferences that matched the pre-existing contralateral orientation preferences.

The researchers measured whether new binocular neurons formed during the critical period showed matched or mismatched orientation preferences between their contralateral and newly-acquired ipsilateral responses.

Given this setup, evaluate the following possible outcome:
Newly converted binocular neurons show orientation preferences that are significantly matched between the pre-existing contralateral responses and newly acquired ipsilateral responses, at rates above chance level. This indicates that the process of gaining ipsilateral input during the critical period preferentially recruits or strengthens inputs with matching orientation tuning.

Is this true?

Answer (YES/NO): YES